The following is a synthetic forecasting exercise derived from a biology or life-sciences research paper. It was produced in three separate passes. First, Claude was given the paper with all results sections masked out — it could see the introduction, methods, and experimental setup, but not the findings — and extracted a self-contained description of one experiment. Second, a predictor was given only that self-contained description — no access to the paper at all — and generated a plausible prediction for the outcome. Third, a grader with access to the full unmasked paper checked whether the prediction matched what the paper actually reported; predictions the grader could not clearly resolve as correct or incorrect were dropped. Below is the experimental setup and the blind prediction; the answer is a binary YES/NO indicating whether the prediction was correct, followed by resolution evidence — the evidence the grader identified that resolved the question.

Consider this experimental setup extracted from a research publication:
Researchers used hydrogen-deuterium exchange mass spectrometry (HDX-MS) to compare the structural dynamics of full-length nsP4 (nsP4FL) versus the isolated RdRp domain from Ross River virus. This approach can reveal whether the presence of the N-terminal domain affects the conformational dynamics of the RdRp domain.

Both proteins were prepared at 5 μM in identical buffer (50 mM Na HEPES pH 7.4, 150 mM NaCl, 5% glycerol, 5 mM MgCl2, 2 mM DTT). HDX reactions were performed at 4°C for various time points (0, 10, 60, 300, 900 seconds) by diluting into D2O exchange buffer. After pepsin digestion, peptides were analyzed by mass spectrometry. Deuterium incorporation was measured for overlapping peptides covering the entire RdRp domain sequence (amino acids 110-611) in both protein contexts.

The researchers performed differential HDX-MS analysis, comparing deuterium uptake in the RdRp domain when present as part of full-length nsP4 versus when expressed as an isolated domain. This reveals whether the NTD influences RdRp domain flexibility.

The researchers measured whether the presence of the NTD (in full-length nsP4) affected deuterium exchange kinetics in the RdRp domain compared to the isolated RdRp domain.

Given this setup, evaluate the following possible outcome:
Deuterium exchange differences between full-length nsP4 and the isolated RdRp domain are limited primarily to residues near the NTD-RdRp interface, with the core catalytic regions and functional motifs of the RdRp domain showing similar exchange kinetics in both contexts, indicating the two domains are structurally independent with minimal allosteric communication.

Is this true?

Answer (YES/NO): YES